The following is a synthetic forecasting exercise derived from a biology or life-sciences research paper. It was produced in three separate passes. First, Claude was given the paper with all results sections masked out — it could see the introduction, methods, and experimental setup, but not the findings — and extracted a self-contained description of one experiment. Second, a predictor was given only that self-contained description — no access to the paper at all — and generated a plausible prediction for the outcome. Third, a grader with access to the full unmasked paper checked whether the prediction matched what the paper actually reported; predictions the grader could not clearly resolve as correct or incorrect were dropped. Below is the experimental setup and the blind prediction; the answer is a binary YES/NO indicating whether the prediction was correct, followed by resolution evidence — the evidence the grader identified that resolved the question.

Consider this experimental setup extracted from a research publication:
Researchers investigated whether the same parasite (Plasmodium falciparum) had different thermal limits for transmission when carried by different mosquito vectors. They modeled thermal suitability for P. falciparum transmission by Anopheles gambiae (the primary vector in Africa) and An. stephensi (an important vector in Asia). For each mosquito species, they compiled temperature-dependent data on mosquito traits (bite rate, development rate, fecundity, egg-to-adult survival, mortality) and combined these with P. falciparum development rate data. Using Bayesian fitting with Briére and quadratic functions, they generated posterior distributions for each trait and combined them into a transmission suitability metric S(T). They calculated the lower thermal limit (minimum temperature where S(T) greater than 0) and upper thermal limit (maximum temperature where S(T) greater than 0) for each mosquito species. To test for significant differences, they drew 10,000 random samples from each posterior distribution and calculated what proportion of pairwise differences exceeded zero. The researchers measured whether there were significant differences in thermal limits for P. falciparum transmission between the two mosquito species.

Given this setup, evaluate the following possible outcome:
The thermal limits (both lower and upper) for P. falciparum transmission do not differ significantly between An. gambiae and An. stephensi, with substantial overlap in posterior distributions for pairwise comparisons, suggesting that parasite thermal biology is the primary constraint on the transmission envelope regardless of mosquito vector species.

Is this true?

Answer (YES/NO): NO